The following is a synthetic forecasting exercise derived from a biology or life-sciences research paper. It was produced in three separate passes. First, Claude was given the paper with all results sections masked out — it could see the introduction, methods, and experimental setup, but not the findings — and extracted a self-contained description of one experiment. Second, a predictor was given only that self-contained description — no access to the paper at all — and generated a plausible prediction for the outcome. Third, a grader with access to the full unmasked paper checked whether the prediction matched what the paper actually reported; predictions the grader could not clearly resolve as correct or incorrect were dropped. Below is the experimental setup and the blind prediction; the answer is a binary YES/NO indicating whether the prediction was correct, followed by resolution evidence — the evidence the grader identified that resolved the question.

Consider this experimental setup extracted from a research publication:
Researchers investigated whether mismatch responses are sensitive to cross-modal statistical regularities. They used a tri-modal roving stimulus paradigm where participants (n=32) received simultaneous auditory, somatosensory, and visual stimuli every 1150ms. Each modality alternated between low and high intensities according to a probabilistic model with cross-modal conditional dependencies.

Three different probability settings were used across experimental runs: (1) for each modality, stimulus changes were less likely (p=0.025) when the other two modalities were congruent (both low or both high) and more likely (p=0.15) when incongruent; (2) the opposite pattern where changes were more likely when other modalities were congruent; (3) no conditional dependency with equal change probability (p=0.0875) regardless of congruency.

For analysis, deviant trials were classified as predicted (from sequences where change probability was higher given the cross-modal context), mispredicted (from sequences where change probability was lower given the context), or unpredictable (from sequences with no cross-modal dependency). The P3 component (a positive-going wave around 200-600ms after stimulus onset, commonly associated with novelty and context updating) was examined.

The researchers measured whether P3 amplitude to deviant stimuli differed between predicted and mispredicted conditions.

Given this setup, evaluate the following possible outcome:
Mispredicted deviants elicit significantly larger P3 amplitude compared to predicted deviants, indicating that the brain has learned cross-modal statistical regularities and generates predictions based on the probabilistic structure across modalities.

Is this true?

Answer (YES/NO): YES